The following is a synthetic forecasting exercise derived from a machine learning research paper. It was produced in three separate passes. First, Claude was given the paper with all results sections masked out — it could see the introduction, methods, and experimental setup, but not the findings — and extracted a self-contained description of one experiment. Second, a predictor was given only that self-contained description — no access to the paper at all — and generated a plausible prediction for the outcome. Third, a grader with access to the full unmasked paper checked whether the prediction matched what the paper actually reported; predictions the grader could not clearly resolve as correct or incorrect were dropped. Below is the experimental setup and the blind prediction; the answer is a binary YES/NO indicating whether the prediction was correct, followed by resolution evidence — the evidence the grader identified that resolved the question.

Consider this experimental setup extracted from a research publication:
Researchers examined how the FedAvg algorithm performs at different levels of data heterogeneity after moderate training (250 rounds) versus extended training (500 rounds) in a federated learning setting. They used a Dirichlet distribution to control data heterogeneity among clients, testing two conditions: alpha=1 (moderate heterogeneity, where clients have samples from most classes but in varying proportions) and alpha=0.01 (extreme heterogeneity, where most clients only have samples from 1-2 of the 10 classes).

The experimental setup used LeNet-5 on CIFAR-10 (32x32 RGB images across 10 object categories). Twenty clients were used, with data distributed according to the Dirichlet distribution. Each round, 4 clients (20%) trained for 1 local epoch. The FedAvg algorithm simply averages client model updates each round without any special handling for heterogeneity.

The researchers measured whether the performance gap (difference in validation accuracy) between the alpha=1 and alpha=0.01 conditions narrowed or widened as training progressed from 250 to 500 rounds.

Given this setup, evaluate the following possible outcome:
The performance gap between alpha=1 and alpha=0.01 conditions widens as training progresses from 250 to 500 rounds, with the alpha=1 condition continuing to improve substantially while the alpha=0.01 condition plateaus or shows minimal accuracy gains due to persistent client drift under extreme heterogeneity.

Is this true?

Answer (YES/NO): NO